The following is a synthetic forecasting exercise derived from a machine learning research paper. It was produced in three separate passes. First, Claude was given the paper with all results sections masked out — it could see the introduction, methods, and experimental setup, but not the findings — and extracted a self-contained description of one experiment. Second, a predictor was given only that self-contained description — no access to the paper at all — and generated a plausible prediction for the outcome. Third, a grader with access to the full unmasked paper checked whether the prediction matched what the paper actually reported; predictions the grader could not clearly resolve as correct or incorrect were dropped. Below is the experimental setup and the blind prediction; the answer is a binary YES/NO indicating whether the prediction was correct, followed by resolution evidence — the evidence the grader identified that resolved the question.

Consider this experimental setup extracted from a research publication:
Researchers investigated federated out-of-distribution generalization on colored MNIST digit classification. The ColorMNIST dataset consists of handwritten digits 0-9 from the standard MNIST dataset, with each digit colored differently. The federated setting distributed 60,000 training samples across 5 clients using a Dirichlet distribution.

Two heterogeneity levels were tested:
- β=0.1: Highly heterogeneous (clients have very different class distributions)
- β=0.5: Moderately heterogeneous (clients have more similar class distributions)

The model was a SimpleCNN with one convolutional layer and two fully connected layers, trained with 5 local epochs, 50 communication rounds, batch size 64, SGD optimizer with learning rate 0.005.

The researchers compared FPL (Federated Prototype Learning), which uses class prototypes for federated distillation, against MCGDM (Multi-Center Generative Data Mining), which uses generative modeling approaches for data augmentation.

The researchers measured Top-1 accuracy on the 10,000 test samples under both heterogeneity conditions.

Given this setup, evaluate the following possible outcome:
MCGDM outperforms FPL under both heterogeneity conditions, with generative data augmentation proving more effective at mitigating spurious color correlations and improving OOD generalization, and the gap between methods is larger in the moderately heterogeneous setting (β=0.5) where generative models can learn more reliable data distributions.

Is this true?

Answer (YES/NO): NO